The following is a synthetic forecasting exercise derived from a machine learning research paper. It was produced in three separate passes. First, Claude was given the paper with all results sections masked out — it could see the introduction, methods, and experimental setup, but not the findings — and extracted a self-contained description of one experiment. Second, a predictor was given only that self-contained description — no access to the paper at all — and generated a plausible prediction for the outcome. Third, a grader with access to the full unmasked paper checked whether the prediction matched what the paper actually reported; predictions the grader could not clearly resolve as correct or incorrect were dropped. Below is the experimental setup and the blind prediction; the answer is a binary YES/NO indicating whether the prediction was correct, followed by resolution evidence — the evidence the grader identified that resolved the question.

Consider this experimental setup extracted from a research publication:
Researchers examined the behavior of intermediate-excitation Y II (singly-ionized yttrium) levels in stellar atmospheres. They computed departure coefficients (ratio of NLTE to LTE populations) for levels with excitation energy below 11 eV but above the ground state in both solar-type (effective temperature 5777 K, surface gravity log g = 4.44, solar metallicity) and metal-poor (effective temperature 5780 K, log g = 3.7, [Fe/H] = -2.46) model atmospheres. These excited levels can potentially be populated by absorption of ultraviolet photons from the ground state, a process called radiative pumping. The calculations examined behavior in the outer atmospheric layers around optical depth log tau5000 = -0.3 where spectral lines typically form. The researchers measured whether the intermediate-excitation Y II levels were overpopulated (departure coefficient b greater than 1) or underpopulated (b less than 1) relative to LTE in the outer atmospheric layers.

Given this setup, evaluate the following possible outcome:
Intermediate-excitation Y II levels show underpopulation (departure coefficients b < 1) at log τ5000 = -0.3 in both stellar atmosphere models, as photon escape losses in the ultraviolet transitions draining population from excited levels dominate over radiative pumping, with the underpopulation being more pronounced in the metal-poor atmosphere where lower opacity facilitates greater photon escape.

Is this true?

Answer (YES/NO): NO